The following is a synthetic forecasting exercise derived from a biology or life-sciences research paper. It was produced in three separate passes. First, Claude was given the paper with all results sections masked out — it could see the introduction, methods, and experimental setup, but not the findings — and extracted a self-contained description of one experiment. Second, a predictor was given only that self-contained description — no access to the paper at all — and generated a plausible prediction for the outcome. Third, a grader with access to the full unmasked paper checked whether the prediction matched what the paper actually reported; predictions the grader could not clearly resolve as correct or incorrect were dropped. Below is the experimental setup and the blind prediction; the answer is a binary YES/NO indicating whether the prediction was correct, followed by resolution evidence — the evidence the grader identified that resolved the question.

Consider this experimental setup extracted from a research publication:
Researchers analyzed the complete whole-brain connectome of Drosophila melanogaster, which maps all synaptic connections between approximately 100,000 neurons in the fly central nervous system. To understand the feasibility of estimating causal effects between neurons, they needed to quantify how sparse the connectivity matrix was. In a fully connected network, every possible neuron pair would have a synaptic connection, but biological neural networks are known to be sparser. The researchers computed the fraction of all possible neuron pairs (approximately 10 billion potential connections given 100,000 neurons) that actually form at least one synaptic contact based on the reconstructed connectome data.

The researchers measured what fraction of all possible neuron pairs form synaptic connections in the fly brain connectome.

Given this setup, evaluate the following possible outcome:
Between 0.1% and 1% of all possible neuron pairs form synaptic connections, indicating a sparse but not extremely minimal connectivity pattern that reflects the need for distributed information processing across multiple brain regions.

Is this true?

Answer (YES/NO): NO